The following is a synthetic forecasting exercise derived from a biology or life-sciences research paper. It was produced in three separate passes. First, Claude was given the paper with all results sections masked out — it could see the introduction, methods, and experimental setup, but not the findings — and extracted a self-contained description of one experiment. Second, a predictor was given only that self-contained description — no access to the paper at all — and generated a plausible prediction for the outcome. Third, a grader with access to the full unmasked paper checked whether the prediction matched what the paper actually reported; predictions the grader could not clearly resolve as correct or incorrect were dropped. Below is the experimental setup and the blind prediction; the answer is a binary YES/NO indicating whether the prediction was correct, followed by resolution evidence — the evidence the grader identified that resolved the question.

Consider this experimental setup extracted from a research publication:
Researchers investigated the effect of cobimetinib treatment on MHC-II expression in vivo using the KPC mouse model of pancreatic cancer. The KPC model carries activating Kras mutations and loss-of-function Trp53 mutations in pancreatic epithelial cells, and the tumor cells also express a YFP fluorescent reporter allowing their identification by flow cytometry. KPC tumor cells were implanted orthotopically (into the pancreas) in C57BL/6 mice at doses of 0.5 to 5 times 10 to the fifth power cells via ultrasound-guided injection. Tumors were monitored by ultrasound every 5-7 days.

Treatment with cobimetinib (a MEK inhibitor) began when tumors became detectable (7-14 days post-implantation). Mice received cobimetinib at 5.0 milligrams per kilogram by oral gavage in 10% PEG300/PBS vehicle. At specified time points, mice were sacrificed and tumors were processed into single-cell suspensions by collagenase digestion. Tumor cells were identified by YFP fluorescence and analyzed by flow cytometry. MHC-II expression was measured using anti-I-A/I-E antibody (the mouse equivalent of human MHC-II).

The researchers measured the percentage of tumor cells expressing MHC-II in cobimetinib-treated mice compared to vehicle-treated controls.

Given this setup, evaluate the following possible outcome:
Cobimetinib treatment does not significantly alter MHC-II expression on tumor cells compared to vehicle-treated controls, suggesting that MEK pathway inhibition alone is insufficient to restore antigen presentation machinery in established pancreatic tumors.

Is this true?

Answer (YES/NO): YES